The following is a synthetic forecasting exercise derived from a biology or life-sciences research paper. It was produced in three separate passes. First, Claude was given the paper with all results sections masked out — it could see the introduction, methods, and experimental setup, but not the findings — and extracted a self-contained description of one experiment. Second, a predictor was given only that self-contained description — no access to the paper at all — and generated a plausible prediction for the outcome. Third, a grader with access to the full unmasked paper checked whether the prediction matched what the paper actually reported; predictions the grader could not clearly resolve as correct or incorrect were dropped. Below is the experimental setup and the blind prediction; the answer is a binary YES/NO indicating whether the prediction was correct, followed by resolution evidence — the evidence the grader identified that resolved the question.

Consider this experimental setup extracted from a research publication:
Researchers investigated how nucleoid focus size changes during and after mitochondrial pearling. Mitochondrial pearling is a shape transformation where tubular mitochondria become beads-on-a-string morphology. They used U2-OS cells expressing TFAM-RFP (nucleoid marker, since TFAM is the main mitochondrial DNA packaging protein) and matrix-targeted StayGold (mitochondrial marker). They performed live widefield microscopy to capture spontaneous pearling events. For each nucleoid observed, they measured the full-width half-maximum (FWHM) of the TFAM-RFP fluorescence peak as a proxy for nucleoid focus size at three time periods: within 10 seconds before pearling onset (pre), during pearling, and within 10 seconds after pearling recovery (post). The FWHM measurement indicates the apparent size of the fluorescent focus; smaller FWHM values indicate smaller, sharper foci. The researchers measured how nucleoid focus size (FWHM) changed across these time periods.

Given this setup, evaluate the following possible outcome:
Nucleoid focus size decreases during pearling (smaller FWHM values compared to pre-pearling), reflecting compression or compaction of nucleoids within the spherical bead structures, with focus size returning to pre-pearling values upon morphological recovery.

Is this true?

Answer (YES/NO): NO